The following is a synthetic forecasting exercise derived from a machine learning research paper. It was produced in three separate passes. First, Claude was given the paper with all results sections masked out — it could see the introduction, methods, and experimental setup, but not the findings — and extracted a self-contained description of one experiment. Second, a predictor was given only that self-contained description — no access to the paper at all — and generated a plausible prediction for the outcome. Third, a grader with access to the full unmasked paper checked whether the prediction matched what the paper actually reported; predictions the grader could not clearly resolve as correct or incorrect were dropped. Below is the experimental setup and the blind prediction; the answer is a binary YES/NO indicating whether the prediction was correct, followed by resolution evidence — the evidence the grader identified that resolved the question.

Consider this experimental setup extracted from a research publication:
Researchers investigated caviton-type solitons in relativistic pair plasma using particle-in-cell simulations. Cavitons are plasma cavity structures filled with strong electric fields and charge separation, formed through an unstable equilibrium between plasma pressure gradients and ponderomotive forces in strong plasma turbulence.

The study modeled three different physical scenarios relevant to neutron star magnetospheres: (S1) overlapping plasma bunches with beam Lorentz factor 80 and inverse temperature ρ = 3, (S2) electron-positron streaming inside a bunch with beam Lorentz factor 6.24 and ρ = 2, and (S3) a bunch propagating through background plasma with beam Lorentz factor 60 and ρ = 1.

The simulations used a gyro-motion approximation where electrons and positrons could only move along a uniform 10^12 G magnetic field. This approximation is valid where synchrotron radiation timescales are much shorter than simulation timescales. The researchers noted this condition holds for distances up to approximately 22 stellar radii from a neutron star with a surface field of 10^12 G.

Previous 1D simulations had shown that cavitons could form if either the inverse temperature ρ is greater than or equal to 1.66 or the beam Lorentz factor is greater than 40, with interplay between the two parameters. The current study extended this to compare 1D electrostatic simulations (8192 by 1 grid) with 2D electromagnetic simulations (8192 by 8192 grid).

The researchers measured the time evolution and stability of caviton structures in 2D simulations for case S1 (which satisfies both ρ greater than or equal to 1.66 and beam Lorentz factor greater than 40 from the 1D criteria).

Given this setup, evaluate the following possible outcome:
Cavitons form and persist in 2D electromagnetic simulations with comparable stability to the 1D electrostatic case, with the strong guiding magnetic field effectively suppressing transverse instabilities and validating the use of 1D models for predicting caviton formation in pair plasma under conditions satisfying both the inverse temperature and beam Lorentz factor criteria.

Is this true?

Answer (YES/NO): NO